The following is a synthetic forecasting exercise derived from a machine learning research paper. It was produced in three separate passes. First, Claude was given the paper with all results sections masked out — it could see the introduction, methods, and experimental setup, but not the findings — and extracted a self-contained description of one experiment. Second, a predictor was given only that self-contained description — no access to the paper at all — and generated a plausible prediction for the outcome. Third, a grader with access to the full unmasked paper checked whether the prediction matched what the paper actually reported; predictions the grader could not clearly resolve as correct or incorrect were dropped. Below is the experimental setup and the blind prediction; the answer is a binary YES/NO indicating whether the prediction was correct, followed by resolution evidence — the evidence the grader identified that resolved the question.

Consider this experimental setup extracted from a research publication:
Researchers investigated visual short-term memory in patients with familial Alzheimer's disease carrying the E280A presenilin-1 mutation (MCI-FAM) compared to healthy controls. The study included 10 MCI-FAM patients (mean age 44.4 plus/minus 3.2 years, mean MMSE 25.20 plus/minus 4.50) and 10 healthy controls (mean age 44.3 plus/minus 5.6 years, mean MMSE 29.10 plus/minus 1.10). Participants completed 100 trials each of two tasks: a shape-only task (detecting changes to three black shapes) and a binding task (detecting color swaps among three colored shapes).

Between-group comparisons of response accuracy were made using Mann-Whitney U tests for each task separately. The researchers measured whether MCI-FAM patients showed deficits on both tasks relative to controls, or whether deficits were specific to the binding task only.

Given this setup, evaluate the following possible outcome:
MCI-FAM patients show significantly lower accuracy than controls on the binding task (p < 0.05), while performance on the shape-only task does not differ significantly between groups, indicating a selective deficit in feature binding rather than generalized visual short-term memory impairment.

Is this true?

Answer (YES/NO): YES